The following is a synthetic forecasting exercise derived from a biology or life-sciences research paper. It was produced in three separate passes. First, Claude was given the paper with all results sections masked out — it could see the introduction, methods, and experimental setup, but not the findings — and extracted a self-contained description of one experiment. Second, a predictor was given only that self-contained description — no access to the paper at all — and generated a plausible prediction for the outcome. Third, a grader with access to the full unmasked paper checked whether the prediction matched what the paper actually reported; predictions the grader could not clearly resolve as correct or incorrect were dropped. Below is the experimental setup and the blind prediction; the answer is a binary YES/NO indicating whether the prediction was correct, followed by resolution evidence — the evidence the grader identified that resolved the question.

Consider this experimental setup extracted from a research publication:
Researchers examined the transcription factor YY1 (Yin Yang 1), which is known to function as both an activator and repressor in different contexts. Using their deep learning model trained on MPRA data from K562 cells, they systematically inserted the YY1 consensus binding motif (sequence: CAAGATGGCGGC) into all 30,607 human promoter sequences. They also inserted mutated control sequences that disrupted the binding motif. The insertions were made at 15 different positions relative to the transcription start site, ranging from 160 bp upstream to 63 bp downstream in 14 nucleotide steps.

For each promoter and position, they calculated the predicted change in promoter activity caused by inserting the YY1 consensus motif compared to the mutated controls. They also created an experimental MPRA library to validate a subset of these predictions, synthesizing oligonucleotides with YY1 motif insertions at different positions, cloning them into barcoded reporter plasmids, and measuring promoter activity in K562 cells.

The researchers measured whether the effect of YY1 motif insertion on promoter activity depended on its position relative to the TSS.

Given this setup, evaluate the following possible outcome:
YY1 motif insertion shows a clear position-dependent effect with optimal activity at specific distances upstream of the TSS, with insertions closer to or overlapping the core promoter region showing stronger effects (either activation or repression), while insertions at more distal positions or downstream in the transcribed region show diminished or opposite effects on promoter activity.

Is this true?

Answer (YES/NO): NO